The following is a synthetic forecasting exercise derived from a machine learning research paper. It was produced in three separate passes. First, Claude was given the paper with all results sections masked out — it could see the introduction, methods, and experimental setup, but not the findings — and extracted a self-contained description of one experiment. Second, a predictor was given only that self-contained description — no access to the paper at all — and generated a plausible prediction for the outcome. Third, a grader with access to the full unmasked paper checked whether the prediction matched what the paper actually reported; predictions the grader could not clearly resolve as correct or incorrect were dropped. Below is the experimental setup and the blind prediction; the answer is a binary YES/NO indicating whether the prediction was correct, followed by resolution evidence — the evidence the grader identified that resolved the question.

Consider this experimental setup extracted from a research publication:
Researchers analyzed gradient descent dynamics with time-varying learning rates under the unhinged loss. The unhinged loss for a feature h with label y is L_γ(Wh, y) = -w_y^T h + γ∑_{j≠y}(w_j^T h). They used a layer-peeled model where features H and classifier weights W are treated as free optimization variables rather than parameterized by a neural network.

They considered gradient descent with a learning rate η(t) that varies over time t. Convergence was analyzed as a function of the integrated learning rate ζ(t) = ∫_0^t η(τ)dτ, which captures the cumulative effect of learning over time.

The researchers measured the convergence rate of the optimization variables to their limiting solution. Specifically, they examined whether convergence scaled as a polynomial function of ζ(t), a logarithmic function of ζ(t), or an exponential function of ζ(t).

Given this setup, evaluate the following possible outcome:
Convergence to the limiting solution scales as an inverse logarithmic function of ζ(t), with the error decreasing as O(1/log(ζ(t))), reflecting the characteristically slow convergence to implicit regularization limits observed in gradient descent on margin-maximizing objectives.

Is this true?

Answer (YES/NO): NO